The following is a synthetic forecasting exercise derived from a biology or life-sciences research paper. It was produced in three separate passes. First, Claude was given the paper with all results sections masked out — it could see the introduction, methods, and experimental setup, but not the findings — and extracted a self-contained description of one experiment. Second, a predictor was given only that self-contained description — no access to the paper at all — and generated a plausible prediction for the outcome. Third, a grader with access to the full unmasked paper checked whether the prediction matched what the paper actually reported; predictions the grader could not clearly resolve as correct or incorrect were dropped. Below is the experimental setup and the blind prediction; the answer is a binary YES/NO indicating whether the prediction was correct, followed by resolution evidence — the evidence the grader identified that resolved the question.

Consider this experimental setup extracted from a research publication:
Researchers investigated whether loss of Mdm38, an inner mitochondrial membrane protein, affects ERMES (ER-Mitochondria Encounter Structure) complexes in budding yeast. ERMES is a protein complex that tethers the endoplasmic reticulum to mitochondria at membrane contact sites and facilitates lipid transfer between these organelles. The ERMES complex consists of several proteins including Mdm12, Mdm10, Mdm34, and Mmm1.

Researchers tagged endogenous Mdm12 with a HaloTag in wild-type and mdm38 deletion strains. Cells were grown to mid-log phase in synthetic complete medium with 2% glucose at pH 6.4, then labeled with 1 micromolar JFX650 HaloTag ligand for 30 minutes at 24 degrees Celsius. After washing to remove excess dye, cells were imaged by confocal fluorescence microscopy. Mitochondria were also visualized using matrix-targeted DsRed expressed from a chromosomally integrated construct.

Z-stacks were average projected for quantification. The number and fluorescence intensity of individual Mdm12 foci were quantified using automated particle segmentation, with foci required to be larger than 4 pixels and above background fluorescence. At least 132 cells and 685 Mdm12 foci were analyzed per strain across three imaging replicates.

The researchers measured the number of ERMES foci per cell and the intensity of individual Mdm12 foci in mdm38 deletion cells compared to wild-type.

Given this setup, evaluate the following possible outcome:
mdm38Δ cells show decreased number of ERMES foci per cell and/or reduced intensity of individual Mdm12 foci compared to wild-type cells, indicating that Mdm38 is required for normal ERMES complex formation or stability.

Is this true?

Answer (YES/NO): NO